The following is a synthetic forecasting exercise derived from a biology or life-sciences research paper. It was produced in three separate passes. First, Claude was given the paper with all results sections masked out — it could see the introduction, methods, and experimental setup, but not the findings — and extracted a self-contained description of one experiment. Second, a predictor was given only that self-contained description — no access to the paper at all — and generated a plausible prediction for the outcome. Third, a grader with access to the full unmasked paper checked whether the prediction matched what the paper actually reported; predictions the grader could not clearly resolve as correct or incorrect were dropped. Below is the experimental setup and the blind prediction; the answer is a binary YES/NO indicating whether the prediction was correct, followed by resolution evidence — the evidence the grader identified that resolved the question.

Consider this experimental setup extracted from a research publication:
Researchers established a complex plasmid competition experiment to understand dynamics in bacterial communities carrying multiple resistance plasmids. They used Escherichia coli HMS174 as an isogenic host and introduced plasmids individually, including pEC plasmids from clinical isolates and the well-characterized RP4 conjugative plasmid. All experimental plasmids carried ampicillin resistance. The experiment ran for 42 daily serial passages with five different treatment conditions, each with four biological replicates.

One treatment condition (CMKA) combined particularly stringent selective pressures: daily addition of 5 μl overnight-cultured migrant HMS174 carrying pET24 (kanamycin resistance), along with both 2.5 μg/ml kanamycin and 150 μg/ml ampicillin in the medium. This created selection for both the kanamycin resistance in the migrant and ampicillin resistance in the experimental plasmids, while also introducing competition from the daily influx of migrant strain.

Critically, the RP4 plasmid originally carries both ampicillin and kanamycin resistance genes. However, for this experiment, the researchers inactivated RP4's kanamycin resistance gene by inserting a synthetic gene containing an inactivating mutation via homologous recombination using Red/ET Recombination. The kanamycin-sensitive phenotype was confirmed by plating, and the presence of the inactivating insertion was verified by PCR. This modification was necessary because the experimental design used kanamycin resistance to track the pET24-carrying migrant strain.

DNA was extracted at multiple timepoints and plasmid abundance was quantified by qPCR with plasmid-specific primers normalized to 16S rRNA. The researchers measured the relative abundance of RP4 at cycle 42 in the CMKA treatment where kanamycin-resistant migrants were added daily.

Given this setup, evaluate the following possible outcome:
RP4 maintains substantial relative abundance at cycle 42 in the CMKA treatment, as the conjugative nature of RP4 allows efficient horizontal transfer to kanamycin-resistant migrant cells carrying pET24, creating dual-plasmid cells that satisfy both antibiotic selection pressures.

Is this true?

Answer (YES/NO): NO